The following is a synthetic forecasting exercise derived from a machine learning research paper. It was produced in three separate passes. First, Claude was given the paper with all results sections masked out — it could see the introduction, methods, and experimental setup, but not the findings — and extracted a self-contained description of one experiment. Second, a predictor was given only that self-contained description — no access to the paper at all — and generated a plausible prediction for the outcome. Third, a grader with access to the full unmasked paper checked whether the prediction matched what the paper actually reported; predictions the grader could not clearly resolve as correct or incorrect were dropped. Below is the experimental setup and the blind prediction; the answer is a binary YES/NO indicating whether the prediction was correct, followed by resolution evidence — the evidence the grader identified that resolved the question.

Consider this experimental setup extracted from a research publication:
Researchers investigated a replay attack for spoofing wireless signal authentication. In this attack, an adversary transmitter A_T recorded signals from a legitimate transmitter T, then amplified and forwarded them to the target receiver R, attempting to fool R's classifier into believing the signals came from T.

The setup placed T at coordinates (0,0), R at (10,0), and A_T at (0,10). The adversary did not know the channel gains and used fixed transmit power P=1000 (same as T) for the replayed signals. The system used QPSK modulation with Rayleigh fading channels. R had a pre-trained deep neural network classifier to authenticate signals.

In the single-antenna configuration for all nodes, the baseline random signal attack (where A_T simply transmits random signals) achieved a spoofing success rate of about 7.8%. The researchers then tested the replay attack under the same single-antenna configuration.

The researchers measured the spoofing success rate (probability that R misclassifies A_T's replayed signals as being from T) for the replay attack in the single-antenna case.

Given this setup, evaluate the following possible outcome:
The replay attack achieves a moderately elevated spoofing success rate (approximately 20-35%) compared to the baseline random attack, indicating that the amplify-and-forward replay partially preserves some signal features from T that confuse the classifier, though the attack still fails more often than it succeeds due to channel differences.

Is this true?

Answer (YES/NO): NO